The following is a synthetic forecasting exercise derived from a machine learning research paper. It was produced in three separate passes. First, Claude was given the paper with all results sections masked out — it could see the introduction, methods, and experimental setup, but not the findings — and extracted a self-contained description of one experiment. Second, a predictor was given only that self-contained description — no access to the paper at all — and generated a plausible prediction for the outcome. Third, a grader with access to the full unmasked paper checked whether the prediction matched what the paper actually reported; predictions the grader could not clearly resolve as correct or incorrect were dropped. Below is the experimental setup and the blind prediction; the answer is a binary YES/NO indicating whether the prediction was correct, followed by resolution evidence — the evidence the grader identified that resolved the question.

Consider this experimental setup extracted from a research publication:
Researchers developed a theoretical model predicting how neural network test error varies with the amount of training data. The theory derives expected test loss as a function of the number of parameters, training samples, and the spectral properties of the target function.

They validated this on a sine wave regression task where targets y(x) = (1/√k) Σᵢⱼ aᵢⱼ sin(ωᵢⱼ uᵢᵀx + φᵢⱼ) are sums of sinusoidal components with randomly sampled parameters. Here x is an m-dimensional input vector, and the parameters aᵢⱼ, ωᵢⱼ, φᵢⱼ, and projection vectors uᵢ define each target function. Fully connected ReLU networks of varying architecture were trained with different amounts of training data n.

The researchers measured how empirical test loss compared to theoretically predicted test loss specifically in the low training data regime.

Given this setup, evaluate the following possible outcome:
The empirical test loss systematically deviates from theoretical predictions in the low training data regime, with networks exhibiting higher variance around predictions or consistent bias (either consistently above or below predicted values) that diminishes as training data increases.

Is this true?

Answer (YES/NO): YES